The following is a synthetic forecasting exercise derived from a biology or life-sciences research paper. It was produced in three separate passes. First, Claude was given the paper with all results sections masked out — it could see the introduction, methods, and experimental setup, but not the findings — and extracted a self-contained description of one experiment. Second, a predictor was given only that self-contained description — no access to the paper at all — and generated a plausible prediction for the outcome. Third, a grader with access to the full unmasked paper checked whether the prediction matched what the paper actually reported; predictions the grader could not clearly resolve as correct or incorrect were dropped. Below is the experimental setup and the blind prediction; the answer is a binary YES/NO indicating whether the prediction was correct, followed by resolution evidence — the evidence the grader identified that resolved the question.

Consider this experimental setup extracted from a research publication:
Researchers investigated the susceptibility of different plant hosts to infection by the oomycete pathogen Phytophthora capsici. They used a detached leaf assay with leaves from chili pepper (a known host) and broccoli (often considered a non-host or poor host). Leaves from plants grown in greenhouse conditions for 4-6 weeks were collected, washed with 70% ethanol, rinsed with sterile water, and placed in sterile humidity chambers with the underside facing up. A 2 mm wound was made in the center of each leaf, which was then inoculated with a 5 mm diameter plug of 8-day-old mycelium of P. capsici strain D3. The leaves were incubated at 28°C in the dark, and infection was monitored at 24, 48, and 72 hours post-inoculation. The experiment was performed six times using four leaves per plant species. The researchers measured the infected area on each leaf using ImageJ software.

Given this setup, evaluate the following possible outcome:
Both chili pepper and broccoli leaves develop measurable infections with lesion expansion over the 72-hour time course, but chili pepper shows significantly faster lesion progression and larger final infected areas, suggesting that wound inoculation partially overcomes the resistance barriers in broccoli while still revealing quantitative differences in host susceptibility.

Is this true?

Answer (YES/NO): YES